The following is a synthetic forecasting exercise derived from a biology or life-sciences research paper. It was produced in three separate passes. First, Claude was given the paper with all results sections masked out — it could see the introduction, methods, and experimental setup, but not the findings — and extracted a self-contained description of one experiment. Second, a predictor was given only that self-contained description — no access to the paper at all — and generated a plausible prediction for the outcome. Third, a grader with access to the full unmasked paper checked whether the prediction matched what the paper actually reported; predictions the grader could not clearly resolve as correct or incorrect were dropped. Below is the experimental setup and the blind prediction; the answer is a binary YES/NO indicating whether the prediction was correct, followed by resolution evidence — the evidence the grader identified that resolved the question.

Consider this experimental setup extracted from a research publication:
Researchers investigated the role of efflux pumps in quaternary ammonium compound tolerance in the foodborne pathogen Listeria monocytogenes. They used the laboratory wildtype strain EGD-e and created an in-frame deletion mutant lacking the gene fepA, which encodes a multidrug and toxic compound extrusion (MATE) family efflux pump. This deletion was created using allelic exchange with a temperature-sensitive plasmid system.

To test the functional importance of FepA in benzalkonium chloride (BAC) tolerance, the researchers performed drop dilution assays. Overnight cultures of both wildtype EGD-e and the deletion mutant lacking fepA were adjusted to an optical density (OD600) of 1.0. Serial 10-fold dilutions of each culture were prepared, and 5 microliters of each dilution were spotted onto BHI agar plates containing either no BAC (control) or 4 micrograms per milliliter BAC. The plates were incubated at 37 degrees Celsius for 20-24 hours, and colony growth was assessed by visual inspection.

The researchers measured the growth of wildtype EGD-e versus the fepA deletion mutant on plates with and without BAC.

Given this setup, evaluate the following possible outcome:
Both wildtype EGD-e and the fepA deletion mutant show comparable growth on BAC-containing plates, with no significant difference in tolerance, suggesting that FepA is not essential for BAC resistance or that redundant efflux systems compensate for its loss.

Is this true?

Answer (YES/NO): NO